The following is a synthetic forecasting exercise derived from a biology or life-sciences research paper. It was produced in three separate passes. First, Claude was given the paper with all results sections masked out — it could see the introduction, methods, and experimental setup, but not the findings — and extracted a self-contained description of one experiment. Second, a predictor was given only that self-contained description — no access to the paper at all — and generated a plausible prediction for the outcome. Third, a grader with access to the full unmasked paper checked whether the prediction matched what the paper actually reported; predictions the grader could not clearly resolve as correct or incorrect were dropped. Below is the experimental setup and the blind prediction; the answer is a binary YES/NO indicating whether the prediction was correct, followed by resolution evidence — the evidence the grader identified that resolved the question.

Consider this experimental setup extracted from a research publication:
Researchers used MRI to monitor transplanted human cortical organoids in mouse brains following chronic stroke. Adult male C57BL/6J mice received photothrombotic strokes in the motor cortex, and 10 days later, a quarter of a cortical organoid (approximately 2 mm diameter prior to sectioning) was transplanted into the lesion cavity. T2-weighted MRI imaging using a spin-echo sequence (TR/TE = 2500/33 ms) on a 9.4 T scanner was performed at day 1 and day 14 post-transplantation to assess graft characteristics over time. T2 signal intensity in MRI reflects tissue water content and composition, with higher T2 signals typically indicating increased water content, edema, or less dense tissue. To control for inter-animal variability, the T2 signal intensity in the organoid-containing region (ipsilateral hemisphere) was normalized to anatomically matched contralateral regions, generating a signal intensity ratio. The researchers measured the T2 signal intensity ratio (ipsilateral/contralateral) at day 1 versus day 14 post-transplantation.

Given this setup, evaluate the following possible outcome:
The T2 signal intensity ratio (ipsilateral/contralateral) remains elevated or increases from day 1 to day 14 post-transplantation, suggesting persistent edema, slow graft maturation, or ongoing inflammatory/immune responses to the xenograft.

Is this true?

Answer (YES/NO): NO